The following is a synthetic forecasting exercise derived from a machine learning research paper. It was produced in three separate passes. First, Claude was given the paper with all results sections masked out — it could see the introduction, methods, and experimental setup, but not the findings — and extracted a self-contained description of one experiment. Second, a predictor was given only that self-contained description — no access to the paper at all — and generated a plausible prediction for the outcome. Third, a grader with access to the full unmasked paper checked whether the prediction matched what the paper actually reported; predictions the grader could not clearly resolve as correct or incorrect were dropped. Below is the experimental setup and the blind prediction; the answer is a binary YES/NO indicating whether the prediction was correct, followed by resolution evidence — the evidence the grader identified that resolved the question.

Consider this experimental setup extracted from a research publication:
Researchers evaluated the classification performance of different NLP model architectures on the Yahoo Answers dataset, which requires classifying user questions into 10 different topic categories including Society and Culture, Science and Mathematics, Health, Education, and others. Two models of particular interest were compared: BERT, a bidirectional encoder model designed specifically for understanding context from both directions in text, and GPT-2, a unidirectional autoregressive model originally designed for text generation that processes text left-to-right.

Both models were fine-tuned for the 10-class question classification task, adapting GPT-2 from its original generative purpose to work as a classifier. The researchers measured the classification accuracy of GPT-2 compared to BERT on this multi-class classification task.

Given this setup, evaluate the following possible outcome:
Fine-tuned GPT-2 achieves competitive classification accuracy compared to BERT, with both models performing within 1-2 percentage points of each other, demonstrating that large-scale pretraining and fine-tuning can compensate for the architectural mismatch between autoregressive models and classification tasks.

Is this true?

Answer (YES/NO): YES